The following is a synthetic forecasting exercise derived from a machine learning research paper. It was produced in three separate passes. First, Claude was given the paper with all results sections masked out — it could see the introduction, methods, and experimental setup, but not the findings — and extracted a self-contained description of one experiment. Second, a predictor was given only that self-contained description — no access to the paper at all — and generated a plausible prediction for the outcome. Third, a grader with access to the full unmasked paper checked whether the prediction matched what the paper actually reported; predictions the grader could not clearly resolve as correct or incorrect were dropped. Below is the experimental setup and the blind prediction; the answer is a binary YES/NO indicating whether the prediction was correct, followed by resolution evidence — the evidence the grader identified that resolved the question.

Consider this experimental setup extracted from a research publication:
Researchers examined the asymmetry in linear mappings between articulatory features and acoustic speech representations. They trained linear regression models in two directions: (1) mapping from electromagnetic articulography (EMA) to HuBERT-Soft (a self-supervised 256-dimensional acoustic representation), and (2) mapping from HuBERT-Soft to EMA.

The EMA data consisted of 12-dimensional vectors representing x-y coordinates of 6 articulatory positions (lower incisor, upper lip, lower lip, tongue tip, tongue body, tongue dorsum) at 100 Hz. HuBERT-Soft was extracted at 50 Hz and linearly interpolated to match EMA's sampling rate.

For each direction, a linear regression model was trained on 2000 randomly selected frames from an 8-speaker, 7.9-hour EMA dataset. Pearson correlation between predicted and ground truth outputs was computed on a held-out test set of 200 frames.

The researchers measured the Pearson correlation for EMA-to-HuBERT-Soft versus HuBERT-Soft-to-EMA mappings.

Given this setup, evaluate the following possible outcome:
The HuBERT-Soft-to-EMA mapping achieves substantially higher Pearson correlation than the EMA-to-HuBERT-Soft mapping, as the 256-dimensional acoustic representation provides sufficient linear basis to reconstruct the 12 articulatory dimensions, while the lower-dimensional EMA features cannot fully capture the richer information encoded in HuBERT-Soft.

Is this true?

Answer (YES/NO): YES